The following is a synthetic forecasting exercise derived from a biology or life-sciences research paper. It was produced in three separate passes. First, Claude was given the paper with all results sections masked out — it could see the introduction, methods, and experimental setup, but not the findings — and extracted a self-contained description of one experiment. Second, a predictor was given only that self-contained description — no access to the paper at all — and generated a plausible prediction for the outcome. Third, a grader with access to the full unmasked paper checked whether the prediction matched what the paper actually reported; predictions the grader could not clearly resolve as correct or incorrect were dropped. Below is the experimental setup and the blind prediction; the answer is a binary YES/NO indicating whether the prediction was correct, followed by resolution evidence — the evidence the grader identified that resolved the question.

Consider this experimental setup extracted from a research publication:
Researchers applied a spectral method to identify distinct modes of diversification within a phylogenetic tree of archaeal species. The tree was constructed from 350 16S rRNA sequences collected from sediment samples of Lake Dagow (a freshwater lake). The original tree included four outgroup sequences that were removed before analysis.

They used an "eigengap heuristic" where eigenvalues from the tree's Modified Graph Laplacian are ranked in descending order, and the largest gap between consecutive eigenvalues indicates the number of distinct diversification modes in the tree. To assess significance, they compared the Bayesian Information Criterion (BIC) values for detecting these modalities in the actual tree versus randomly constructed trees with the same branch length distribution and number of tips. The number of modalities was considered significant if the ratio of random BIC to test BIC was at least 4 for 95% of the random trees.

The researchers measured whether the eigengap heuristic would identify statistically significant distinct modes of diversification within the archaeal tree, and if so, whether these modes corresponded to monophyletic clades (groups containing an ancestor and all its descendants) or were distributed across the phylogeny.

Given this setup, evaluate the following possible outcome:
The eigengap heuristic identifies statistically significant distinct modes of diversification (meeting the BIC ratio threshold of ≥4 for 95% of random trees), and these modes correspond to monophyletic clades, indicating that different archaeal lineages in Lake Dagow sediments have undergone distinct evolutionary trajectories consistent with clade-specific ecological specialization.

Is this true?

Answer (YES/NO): NO